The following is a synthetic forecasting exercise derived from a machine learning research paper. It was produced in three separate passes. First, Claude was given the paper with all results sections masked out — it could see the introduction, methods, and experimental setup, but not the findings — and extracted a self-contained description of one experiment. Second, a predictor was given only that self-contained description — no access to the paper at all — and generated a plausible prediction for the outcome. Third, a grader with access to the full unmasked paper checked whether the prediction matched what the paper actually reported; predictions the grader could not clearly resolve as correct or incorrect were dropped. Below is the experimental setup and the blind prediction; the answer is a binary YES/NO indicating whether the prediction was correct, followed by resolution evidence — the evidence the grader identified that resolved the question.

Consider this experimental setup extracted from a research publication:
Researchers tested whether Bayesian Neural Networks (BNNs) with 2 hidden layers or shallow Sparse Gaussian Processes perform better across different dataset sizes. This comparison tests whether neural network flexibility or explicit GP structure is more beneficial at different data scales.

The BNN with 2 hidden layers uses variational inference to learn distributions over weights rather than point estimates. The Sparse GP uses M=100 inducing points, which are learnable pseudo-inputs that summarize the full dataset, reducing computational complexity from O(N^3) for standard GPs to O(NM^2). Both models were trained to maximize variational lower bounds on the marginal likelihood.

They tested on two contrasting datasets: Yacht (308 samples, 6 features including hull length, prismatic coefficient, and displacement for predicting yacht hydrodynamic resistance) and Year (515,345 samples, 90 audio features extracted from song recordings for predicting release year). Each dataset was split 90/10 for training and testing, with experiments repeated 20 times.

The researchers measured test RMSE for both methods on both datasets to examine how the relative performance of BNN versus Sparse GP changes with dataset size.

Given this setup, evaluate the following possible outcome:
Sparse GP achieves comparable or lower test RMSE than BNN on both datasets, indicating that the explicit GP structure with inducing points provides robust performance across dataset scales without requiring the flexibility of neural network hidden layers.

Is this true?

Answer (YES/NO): YES